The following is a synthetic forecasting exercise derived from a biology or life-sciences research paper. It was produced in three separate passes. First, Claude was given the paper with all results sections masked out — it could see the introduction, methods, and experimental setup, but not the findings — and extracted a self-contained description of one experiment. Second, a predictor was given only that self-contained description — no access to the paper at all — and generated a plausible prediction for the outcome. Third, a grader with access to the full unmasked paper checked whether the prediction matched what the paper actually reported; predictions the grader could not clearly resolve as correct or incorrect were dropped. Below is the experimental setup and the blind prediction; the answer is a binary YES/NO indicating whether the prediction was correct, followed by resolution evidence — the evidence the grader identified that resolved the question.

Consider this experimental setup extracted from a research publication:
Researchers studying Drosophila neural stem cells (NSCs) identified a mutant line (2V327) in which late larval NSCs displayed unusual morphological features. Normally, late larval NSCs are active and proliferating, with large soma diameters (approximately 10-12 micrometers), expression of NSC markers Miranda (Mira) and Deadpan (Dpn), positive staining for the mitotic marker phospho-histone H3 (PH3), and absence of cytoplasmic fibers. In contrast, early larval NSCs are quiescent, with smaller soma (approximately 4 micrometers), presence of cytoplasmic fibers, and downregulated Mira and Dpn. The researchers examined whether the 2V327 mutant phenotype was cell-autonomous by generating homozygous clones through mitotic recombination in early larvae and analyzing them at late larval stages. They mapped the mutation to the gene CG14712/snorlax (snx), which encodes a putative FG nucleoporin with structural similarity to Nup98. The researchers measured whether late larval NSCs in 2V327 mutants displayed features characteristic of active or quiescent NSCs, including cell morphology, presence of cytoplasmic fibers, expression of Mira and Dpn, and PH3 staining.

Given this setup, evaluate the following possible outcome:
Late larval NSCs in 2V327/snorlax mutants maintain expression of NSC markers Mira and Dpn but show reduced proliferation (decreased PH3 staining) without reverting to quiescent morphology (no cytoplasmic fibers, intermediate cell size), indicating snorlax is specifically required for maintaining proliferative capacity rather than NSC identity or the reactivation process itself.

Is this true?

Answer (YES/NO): NO